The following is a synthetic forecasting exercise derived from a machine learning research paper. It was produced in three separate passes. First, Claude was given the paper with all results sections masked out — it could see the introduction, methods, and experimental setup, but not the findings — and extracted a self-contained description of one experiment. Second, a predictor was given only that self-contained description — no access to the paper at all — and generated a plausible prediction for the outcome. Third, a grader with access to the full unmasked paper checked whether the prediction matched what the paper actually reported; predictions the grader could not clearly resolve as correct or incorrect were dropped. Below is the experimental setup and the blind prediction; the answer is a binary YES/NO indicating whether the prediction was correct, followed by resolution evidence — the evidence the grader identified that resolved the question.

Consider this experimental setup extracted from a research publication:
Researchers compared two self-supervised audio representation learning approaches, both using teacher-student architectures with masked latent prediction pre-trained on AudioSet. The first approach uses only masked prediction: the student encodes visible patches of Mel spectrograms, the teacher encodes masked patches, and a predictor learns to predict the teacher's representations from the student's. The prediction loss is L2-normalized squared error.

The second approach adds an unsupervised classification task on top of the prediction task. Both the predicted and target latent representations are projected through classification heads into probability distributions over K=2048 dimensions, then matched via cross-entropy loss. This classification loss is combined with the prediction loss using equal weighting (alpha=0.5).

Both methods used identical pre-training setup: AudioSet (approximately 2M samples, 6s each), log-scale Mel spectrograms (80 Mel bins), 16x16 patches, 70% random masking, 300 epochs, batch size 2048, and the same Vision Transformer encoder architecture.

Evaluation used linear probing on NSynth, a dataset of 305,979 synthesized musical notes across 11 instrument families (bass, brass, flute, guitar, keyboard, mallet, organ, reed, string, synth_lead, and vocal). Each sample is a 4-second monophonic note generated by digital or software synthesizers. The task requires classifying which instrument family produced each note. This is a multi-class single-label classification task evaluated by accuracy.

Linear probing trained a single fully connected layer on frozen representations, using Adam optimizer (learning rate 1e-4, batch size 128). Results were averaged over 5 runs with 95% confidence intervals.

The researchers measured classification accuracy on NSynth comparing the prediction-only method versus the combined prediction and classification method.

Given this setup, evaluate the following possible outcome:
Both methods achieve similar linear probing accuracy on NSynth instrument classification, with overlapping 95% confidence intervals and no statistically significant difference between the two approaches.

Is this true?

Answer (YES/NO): YES